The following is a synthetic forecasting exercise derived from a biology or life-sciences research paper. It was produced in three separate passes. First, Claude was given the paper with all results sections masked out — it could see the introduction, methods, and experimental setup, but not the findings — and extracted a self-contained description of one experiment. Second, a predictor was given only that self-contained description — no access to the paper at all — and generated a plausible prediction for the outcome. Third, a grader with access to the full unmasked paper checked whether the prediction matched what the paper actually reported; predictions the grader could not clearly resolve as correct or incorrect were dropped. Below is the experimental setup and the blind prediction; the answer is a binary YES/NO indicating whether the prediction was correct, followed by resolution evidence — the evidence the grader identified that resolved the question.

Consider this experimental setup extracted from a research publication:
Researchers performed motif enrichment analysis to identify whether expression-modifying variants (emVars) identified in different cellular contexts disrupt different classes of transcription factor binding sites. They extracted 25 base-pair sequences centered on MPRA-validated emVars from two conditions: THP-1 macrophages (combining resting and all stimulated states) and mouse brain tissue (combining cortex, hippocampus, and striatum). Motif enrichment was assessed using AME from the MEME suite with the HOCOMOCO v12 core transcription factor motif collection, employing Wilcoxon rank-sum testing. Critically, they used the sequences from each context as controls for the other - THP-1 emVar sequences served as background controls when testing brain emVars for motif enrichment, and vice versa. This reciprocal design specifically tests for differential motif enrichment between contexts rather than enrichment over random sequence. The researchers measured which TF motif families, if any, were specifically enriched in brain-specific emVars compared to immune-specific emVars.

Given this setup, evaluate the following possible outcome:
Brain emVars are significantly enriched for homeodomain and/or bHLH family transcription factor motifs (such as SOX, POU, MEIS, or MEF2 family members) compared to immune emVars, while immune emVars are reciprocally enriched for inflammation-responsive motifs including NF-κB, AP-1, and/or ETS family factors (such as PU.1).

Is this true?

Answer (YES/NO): NO